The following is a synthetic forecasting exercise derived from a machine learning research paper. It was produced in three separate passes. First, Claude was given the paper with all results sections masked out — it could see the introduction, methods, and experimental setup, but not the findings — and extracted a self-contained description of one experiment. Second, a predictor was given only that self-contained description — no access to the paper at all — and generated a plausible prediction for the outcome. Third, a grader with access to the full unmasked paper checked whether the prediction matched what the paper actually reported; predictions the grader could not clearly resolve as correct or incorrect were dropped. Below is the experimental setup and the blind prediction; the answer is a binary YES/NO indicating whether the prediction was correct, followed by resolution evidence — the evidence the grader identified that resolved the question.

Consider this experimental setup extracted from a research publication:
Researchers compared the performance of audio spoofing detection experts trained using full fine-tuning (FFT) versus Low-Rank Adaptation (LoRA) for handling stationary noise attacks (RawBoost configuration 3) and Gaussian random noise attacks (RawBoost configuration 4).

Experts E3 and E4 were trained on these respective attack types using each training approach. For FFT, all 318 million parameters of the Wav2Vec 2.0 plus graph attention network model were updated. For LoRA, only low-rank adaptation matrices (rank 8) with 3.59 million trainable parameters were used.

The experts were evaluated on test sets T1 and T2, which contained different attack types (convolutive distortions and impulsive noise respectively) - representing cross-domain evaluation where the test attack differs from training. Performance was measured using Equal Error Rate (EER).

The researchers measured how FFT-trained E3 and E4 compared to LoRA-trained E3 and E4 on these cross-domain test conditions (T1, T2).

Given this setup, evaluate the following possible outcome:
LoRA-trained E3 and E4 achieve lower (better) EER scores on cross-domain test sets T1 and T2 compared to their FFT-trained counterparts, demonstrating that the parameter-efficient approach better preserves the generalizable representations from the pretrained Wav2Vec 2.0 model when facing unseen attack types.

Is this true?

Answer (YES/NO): NO